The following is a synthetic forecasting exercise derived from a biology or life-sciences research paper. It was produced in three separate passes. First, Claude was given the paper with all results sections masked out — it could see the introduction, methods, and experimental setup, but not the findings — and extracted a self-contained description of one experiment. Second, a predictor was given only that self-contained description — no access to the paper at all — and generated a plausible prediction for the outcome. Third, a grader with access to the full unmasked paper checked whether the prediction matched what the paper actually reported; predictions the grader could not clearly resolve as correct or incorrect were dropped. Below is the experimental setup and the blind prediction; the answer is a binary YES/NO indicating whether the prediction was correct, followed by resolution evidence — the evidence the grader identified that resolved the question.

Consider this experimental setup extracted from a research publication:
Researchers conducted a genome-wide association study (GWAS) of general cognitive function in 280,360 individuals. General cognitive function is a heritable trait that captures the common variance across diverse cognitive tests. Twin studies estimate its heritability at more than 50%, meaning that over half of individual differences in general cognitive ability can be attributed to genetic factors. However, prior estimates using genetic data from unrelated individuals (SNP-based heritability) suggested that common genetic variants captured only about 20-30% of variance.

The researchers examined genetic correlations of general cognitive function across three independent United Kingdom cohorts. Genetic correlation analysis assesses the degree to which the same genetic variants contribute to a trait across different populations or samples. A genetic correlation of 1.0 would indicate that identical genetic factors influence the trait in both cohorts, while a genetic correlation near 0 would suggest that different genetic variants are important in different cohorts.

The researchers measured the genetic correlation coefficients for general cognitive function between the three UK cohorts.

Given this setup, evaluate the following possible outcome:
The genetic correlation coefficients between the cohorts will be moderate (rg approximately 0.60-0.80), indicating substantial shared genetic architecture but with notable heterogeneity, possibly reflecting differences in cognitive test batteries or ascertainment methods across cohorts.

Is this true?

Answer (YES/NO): NO